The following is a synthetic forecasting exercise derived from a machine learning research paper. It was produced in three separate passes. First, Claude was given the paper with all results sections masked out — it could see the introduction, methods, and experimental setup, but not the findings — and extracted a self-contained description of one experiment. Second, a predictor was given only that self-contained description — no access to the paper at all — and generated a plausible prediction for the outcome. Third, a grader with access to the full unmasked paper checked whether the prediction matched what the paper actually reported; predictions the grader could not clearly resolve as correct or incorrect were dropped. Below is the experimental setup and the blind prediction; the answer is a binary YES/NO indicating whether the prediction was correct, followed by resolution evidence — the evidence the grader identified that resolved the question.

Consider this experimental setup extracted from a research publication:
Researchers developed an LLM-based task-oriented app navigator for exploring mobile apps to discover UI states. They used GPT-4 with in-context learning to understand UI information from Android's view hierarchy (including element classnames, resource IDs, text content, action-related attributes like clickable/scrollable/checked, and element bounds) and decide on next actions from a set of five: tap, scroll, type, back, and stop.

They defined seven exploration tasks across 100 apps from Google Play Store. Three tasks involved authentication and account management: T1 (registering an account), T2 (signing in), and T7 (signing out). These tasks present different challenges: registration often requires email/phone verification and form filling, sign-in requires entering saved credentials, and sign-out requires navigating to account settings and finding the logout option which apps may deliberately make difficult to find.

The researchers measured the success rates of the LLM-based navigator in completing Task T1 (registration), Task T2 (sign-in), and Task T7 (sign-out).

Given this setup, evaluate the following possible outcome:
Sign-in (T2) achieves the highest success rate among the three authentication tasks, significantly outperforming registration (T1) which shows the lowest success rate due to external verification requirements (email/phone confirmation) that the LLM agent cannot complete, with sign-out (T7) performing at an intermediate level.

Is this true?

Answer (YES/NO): YES